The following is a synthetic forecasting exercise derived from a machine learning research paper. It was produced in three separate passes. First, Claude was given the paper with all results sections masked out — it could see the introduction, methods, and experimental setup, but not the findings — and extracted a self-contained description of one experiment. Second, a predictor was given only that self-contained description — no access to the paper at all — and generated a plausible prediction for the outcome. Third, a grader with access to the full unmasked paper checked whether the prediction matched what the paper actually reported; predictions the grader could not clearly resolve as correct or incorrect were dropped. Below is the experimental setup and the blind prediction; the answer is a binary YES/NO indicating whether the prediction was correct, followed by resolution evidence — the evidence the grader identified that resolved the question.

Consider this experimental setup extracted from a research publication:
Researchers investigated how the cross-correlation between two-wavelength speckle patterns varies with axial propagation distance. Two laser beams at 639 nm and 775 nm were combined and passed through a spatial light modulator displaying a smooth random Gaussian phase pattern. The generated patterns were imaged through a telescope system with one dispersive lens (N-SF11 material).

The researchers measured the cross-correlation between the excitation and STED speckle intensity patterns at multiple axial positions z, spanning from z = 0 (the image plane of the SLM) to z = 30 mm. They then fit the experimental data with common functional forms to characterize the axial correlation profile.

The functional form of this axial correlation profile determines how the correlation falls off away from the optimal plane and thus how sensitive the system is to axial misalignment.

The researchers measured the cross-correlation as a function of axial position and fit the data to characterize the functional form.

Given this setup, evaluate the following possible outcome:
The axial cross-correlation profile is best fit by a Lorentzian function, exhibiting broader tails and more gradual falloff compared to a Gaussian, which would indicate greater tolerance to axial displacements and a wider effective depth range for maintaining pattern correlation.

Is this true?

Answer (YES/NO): YES